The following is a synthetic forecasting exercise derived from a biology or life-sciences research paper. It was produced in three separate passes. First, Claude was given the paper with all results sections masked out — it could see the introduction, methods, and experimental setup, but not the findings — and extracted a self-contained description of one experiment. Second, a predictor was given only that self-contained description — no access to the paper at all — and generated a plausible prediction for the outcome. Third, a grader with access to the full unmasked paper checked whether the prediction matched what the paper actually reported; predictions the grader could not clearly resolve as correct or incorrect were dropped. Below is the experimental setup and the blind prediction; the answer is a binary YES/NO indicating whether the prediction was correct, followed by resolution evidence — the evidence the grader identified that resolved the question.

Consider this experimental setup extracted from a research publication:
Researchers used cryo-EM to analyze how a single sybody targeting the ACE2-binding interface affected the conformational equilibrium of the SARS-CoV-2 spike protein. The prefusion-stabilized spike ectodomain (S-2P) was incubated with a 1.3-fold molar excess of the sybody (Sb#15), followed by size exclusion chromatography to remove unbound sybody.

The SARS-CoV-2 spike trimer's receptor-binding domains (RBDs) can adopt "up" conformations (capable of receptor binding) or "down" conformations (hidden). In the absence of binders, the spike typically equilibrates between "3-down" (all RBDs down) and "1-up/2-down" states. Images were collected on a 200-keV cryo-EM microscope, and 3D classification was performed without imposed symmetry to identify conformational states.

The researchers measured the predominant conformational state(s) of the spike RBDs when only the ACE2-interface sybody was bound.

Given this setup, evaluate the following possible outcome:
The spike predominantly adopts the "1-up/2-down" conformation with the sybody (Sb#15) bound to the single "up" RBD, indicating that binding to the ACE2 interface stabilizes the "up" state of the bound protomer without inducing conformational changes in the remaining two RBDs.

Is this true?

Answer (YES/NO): NO